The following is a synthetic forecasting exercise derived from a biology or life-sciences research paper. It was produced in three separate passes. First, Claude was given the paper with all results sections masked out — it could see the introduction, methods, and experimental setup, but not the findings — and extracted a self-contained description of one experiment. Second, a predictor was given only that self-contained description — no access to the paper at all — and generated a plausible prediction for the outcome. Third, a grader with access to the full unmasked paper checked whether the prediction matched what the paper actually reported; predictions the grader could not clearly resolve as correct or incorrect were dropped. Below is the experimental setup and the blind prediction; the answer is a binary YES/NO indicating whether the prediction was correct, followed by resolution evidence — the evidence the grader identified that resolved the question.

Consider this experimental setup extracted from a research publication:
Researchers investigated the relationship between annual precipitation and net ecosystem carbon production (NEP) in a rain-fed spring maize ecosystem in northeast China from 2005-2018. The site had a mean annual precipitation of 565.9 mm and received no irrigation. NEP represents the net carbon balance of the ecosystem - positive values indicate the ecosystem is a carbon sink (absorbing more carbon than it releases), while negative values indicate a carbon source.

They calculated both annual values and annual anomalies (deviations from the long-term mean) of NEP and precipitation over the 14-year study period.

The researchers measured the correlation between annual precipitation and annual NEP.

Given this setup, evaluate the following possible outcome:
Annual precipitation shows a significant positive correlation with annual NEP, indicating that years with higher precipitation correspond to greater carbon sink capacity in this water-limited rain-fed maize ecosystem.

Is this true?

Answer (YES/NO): YES